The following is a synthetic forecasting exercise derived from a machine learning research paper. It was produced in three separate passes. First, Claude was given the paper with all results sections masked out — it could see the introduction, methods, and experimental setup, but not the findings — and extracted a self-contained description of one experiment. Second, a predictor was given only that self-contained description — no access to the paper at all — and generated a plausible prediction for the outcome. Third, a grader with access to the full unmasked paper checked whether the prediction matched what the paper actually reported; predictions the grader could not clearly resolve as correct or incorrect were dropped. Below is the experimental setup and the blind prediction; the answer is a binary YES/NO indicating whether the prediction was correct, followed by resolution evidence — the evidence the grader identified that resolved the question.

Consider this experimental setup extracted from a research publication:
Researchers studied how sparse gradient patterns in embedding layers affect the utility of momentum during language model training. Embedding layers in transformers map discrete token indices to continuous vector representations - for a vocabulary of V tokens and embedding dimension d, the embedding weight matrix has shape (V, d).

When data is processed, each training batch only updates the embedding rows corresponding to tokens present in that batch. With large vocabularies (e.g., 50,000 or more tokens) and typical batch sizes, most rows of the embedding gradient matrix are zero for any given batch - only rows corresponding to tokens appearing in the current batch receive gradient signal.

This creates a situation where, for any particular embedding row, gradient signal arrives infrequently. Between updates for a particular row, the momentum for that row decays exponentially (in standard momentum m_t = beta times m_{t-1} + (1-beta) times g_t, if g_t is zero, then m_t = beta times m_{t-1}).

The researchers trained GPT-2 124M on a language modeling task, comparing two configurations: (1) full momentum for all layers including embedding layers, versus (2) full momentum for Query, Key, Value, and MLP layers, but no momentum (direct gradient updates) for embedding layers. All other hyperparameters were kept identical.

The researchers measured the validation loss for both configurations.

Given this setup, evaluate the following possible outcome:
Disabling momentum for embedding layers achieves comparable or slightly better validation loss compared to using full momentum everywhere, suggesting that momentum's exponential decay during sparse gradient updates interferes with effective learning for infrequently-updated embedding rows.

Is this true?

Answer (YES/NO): YES